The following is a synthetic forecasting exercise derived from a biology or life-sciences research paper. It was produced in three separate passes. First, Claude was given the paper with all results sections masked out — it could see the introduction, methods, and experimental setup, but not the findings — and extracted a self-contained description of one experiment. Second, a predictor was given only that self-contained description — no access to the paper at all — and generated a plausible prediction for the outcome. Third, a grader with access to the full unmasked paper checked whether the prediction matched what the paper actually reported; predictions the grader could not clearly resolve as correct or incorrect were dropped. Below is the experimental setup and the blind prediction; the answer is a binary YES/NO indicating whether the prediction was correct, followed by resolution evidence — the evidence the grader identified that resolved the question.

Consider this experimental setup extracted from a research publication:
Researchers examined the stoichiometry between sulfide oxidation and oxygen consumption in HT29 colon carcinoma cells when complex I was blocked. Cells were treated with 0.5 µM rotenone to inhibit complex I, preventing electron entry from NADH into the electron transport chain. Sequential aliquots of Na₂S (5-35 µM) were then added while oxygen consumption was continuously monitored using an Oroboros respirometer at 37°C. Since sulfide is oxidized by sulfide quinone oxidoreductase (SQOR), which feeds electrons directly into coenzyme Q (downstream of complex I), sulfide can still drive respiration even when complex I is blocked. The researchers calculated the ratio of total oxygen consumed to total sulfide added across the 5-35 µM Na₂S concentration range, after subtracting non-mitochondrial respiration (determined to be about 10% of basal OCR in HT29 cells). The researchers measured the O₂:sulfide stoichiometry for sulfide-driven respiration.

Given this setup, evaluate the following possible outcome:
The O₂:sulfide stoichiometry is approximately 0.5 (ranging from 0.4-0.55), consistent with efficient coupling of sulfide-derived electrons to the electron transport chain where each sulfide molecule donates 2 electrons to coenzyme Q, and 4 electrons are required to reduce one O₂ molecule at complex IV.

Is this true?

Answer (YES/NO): NO